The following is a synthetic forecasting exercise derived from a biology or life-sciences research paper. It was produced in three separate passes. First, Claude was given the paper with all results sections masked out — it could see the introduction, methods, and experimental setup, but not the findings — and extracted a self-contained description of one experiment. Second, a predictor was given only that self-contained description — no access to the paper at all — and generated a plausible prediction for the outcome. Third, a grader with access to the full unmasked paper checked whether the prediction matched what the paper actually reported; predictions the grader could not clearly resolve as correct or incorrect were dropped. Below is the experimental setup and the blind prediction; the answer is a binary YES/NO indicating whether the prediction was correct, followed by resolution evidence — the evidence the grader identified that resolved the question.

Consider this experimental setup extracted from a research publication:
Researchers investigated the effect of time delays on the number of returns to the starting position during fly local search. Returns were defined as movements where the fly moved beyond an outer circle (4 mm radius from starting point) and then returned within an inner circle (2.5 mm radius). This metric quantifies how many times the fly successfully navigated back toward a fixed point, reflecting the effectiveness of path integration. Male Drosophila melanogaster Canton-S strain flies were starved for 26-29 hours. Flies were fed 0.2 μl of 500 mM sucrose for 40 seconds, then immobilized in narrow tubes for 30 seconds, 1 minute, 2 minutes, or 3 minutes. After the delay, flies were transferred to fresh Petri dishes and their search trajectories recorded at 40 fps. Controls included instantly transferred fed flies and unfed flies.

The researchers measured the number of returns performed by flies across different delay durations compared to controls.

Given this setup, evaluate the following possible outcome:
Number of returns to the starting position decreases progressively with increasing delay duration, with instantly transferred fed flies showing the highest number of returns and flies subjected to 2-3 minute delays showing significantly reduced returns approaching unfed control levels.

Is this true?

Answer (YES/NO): NO